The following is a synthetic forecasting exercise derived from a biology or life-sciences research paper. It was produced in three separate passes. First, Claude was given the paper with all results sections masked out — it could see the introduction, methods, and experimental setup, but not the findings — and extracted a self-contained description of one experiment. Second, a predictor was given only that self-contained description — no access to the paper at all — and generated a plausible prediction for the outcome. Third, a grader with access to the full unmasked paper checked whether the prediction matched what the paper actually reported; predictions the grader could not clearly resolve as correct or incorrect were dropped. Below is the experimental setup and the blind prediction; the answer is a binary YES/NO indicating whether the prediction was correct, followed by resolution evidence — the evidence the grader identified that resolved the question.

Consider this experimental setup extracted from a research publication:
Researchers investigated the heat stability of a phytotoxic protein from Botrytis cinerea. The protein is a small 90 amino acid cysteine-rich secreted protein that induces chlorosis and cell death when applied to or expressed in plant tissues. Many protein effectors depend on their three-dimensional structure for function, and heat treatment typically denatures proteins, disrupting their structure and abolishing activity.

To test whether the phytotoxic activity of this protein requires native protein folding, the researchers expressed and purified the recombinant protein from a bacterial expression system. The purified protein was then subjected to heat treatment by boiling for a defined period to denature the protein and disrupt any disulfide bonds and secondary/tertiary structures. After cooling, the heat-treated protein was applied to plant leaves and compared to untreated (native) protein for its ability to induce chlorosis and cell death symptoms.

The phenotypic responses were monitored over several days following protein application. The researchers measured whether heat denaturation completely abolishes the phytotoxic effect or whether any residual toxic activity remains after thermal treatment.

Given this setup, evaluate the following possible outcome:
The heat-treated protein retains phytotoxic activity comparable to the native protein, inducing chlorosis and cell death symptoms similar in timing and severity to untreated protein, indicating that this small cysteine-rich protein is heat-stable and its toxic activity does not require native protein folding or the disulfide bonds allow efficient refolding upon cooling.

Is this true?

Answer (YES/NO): NO